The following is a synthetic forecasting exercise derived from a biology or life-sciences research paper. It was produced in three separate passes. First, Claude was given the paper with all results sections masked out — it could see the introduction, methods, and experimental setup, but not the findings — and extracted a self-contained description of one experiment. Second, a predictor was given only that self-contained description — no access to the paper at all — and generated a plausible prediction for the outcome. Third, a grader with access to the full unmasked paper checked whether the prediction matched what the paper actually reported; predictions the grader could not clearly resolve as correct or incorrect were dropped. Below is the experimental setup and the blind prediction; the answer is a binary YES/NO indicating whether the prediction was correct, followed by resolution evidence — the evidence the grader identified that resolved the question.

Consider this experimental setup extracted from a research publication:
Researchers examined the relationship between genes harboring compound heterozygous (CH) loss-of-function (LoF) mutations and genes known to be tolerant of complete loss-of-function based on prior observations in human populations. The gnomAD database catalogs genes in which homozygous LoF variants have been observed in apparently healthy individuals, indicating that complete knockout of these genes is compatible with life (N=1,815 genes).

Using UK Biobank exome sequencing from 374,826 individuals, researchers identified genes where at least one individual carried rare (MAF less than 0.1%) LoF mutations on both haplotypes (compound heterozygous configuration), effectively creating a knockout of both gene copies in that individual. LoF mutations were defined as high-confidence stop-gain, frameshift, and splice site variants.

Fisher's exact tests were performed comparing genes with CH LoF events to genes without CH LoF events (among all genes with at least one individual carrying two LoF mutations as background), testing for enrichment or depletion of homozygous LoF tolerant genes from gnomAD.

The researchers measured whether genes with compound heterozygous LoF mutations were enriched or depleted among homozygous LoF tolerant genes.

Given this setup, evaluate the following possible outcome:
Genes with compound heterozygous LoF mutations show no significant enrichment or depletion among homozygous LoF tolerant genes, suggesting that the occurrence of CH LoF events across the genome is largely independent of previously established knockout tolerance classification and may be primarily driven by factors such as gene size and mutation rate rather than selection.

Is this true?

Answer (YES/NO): NO